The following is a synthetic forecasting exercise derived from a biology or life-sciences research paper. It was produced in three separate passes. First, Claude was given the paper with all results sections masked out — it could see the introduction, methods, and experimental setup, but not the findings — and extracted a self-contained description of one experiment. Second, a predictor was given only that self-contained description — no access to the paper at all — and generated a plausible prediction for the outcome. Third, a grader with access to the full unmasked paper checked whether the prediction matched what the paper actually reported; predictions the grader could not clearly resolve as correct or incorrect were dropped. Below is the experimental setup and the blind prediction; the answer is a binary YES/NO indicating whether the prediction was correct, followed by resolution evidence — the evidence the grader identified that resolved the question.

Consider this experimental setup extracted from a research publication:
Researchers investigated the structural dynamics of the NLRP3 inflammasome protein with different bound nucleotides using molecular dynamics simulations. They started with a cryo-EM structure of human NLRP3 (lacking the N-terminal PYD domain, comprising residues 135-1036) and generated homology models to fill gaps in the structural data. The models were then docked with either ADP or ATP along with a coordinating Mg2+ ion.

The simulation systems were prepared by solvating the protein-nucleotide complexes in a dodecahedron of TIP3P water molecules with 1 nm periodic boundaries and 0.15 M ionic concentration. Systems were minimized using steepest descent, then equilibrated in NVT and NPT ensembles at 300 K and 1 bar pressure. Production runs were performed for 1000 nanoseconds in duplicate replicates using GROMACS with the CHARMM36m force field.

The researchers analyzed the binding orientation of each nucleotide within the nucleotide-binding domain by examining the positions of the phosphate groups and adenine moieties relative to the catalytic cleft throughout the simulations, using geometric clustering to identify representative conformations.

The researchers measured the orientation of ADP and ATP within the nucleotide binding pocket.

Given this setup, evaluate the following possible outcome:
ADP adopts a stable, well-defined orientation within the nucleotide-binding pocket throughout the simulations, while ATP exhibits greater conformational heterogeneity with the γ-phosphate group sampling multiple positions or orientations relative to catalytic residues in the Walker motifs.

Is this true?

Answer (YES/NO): NO